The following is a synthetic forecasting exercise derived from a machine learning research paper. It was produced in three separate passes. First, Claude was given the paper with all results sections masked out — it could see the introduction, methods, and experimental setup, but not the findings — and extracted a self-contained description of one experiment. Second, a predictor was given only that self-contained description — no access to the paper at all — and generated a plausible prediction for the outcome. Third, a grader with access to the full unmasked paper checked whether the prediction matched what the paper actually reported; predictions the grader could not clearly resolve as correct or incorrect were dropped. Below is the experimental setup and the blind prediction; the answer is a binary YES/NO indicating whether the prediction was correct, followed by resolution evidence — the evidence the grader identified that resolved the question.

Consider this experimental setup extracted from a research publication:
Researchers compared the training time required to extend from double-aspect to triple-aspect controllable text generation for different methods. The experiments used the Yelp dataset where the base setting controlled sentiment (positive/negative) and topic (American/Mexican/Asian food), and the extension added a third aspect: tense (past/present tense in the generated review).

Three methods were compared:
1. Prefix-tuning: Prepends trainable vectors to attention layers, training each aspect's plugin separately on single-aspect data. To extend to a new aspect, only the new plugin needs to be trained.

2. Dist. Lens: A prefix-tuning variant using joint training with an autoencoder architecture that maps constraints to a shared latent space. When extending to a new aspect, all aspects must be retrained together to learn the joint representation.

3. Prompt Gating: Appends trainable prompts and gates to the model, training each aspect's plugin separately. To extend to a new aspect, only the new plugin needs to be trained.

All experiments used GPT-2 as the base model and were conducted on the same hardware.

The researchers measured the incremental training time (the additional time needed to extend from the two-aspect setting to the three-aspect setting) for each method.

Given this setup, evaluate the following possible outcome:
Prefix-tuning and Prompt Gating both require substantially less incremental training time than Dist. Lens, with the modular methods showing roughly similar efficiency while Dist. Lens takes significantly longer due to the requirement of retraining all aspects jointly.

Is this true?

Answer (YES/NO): YES